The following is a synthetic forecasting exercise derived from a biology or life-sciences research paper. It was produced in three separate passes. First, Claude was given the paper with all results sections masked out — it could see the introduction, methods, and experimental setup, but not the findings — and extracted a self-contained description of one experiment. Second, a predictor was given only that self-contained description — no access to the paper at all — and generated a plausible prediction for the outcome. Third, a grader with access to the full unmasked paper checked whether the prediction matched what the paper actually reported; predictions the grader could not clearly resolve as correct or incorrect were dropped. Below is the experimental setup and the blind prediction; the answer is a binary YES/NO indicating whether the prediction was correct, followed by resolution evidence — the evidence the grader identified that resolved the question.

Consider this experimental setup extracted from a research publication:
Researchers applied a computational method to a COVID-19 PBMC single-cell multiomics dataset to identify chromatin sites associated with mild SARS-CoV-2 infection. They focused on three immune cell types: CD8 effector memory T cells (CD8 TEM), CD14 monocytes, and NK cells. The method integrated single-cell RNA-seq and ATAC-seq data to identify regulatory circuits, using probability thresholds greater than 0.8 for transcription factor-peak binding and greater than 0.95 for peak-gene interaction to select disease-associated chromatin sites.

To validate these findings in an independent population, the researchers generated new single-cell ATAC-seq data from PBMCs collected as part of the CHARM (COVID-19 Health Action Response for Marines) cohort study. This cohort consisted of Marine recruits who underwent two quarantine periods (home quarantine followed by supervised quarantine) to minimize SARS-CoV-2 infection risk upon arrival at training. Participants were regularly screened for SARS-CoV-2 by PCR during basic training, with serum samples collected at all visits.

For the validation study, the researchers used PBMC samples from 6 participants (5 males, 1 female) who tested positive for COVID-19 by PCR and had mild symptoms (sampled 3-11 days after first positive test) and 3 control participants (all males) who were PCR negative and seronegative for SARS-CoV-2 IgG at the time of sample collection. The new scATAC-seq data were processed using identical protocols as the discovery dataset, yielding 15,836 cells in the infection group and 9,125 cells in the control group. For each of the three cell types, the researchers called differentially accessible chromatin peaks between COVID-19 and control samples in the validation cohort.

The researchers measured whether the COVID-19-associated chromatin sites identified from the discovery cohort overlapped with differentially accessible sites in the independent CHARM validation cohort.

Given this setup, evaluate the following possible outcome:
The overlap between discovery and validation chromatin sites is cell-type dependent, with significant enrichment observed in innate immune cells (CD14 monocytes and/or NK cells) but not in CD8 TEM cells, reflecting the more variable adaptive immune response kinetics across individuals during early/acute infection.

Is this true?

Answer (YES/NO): NO